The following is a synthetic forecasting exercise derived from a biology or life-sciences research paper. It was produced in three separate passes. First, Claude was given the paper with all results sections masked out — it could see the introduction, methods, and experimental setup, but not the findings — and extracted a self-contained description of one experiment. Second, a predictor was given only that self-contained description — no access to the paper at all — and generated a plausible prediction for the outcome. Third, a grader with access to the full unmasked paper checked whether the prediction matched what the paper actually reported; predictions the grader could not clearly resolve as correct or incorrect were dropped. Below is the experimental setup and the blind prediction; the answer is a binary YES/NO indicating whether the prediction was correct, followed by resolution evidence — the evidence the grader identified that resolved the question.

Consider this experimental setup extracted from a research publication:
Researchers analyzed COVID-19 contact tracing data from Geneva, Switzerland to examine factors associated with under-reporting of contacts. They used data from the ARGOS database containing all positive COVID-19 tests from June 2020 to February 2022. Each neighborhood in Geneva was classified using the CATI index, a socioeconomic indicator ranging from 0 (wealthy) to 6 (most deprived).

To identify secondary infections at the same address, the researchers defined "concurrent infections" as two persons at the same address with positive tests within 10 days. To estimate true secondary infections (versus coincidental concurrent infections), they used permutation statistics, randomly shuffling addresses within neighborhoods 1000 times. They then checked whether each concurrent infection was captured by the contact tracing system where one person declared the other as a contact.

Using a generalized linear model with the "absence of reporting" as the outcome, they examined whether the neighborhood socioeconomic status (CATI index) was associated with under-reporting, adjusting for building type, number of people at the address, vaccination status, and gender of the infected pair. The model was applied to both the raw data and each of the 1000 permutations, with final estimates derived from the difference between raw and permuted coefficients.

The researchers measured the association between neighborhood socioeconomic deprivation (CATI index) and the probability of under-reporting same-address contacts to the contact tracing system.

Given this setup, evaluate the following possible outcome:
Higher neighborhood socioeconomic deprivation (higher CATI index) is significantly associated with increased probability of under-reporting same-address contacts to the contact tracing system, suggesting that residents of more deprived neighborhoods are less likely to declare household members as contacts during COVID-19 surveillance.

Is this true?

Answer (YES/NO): NO